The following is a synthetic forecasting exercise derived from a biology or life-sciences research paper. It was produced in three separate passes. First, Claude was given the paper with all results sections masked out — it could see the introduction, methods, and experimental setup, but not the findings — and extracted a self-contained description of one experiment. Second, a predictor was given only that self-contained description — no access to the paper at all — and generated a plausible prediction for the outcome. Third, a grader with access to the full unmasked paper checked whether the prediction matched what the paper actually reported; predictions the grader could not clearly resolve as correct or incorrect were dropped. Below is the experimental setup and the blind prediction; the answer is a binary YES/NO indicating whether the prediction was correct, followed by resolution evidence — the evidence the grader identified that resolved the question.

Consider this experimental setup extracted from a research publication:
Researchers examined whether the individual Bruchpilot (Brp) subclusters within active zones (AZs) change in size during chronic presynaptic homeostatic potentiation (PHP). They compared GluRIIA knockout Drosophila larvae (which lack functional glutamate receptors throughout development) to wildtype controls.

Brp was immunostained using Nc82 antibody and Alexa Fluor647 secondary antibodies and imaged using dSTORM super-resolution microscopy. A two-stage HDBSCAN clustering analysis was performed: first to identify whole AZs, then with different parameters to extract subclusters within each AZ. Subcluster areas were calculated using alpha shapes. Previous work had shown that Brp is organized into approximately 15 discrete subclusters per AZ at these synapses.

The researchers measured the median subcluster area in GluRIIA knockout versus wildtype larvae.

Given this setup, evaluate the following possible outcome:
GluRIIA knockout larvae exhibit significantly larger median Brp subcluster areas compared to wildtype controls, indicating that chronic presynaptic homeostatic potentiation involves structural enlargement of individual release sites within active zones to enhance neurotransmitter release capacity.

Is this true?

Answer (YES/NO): NO